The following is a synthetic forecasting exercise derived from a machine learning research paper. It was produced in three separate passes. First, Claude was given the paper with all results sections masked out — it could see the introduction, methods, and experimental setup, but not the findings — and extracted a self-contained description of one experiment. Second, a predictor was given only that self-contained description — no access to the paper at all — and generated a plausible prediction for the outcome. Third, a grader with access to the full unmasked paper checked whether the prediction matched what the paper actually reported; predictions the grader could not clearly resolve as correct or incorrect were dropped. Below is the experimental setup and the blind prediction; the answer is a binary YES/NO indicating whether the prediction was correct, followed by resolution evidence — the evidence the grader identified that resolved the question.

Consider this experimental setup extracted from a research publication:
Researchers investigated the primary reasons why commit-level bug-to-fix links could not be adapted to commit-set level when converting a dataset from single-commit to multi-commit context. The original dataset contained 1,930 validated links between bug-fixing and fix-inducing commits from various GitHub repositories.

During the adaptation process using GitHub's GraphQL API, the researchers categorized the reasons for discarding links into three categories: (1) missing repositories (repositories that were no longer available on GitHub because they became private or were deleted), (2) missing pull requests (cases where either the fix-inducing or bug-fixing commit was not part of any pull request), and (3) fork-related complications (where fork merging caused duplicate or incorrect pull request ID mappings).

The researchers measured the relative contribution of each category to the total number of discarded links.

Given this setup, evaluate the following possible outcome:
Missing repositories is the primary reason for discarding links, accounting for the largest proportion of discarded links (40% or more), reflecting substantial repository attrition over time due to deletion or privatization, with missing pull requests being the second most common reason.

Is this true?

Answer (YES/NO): NO